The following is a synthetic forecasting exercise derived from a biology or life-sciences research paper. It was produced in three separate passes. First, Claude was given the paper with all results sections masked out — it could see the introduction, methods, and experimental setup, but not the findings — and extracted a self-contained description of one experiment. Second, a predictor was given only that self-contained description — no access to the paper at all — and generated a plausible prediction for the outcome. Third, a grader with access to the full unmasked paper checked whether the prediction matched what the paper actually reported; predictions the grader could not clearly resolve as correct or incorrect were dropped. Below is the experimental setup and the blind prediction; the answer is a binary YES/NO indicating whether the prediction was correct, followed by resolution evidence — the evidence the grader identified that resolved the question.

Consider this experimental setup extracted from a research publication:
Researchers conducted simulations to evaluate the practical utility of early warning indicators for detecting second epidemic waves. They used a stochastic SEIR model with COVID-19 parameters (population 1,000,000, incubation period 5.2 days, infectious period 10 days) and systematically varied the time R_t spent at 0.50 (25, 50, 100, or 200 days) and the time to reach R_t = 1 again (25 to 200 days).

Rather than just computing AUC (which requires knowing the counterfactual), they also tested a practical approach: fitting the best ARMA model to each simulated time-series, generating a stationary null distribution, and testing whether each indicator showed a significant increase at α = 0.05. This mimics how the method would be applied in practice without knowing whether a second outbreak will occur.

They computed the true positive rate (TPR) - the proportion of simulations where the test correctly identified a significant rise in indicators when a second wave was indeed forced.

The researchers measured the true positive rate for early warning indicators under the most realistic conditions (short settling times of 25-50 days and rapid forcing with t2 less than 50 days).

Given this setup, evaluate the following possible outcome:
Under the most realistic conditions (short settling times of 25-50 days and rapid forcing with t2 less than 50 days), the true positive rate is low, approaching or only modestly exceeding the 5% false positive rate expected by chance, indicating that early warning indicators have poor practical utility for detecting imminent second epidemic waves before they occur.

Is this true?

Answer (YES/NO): YES